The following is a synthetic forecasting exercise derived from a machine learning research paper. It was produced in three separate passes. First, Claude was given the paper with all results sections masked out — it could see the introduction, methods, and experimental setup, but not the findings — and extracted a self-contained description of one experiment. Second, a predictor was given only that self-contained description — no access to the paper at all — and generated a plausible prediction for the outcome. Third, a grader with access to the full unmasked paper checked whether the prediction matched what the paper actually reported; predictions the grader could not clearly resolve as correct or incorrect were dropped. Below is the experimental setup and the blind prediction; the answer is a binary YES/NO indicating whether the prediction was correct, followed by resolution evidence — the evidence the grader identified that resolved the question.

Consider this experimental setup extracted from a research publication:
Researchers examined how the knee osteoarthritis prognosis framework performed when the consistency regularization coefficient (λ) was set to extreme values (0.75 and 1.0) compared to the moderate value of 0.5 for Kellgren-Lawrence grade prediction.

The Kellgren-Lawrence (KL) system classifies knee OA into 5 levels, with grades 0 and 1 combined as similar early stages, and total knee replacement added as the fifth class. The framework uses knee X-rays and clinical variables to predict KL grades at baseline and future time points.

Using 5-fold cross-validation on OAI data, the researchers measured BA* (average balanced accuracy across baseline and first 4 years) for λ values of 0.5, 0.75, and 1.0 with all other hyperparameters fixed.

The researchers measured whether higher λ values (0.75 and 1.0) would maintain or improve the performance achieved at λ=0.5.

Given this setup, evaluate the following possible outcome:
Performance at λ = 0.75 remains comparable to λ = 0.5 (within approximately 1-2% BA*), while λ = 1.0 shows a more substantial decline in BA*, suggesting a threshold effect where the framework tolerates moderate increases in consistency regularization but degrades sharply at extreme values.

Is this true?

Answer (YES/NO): NO